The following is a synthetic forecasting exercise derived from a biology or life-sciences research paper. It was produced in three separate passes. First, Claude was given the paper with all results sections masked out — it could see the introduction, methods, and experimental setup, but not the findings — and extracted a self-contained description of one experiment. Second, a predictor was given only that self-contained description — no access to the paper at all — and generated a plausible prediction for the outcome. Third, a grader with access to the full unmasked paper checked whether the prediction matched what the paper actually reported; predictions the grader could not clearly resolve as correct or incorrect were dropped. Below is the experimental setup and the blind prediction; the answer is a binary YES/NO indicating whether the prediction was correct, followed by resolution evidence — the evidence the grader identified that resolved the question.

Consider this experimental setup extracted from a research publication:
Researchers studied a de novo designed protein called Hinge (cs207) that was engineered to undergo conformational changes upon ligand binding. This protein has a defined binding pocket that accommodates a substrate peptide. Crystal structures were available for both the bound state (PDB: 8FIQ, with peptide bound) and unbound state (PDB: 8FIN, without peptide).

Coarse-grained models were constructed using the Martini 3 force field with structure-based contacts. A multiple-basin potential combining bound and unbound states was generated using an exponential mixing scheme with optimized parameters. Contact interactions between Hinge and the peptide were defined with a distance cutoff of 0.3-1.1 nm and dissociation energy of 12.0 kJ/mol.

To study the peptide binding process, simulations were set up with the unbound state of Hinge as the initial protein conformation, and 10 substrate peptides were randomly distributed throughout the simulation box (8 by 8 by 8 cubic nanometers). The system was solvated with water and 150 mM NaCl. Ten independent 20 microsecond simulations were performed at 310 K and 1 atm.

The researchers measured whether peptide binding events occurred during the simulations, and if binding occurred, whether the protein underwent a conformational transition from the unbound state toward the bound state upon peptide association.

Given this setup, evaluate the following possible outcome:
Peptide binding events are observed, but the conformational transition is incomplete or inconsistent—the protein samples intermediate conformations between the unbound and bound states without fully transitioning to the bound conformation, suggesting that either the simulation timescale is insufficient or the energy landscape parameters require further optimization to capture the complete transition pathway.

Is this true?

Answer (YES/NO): NO